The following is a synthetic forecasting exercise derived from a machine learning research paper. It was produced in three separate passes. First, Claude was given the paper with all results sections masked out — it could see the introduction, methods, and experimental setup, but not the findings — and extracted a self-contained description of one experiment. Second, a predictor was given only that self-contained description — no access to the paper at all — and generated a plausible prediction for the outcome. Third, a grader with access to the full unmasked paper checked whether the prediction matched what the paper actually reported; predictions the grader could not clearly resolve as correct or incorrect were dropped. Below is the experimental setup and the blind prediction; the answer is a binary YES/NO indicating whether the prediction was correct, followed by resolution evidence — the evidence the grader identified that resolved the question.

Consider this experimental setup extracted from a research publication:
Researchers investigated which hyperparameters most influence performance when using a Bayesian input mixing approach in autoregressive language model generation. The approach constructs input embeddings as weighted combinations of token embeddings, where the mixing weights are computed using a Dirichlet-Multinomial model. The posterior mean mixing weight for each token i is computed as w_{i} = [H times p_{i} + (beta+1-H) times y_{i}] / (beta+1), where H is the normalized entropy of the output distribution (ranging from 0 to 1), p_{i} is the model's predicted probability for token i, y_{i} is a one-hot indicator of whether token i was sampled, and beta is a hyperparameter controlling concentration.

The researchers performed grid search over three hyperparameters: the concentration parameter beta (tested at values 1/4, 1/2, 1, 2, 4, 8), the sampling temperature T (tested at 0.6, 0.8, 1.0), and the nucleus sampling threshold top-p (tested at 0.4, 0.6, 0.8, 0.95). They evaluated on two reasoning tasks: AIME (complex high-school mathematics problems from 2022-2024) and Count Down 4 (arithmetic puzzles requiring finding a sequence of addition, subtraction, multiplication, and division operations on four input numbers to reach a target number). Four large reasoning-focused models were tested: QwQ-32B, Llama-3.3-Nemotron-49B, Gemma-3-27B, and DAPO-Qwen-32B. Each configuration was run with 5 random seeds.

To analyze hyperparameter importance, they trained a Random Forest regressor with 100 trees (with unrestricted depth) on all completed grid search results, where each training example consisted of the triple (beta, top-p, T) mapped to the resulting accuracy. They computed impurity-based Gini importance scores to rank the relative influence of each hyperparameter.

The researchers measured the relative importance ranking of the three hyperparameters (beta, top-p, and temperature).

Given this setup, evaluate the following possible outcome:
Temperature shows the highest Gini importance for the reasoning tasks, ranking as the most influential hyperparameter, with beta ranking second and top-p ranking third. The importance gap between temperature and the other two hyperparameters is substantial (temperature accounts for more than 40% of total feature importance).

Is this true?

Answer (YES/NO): NO